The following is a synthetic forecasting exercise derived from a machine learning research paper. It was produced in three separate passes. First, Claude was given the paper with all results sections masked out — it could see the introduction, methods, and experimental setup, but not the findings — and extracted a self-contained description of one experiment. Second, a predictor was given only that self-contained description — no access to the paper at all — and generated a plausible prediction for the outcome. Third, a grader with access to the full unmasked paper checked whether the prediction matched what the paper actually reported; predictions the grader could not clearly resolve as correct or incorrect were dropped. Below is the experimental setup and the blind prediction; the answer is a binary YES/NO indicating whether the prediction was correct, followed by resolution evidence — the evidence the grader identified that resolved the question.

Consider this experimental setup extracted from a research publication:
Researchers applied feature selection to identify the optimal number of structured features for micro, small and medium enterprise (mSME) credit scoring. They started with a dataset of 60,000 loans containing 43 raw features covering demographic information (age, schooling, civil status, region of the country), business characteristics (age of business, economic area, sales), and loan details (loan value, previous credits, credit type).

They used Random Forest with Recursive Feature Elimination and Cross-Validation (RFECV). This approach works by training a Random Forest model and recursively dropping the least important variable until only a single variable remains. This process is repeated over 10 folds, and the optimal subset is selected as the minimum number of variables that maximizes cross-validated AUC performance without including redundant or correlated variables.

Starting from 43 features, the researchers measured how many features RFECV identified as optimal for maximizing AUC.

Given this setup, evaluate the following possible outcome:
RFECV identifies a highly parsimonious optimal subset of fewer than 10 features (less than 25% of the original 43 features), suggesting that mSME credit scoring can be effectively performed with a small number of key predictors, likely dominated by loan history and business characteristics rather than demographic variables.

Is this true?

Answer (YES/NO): NO